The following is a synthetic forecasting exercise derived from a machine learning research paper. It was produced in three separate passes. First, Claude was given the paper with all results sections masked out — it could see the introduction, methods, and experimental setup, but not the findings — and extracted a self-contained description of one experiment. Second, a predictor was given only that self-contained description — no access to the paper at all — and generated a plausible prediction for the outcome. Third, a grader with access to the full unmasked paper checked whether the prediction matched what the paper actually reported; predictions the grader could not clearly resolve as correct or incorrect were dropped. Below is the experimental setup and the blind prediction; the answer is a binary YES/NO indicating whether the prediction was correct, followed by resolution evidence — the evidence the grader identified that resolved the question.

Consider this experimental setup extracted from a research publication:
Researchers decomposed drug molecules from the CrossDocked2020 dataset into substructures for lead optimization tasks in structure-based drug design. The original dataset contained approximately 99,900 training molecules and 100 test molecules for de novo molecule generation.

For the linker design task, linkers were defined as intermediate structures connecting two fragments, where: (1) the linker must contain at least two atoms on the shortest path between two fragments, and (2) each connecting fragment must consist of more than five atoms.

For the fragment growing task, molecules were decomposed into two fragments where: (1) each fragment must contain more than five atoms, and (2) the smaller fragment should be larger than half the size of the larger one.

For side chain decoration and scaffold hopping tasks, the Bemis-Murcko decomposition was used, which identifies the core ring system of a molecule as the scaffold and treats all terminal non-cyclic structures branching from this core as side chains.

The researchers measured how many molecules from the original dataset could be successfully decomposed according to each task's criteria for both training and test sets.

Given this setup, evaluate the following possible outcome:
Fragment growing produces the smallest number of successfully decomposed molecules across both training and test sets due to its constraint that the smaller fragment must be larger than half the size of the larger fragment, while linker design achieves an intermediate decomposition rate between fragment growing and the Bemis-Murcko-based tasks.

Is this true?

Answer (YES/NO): NO